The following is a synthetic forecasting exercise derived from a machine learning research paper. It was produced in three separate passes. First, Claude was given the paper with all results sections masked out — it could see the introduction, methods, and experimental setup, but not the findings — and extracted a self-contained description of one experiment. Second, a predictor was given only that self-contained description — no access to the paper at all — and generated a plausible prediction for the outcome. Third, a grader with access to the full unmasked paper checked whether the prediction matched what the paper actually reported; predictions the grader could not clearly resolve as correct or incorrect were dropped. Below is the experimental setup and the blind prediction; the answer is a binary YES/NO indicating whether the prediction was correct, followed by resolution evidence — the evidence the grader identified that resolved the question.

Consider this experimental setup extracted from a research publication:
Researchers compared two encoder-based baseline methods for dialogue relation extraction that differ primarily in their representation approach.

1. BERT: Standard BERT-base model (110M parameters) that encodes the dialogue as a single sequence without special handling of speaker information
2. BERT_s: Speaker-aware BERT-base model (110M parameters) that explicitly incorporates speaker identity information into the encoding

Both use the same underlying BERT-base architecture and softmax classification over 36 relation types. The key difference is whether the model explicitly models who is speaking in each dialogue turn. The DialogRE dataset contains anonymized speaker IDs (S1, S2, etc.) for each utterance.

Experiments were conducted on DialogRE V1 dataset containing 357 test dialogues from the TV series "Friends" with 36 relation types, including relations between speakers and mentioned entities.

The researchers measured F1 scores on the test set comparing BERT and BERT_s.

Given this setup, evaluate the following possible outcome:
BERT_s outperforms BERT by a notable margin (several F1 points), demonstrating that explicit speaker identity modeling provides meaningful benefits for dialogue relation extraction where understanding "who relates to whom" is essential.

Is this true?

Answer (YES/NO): YES